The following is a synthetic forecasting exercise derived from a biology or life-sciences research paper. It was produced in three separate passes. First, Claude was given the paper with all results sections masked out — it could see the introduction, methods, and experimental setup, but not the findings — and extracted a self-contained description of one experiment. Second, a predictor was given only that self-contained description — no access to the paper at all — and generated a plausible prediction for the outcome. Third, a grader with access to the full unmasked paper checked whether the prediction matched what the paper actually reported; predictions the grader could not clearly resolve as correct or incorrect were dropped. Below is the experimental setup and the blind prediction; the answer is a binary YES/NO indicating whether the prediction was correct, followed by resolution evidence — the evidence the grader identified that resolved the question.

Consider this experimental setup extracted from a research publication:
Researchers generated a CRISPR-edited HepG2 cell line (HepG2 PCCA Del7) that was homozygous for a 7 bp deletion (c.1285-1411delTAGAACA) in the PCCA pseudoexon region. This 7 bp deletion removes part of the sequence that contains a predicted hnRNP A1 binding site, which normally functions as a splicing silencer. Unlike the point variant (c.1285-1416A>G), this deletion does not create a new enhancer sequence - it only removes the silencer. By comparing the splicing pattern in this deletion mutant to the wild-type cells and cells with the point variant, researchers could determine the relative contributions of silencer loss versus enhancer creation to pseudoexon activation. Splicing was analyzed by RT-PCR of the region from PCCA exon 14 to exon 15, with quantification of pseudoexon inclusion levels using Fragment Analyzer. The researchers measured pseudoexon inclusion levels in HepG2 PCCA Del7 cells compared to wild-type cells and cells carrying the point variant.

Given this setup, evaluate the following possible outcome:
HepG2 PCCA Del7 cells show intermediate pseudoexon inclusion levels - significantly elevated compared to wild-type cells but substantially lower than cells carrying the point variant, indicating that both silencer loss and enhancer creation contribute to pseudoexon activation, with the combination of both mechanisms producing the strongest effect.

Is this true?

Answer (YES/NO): YES